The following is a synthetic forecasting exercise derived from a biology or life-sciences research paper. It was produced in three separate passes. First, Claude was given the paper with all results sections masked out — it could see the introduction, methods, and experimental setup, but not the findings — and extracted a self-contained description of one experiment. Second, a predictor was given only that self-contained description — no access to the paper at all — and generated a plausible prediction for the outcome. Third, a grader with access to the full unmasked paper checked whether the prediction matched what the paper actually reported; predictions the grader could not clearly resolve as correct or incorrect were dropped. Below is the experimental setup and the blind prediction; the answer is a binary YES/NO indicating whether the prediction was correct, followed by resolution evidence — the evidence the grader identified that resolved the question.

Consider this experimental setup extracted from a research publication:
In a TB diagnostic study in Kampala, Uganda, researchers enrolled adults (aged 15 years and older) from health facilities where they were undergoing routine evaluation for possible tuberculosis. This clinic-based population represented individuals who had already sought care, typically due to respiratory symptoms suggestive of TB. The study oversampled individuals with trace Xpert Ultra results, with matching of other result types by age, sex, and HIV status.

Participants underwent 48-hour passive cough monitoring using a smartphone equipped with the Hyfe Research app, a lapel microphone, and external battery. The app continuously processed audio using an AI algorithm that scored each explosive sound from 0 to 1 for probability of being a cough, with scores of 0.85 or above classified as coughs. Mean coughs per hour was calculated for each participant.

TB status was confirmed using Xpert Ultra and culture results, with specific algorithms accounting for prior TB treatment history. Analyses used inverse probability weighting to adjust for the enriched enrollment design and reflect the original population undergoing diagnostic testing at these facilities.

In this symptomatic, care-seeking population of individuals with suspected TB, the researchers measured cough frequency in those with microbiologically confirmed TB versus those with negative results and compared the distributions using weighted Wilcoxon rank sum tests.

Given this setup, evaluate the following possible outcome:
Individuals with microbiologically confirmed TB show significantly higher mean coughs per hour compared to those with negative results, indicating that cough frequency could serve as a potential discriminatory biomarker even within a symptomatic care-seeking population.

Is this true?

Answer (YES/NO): YES